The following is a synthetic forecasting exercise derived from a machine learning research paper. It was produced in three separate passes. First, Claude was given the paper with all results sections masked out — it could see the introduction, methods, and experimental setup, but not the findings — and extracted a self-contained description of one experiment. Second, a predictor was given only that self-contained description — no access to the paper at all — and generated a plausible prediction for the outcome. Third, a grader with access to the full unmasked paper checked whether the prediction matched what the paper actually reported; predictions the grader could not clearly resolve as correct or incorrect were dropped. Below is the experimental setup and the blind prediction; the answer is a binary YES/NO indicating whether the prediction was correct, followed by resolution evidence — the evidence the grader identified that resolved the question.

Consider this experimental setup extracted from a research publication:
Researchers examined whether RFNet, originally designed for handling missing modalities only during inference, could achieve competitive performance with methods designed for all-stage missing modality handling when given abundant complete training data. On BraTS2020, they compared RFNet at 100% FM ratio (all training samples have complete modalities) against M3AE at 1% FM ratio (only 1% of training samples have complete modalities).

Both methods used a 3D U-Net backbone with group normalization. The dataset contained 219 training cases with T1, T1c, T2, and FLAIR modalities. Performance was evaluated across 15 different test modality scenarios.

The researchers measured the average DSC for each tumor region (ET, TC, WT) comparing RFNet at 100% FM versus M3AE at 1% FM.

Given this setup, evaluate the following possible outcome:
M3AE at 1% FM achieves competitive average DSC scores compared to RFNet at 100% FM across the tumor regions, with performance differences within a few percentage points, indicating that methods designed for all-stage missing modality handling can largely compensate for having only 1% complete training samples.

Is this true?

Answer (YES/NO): YES